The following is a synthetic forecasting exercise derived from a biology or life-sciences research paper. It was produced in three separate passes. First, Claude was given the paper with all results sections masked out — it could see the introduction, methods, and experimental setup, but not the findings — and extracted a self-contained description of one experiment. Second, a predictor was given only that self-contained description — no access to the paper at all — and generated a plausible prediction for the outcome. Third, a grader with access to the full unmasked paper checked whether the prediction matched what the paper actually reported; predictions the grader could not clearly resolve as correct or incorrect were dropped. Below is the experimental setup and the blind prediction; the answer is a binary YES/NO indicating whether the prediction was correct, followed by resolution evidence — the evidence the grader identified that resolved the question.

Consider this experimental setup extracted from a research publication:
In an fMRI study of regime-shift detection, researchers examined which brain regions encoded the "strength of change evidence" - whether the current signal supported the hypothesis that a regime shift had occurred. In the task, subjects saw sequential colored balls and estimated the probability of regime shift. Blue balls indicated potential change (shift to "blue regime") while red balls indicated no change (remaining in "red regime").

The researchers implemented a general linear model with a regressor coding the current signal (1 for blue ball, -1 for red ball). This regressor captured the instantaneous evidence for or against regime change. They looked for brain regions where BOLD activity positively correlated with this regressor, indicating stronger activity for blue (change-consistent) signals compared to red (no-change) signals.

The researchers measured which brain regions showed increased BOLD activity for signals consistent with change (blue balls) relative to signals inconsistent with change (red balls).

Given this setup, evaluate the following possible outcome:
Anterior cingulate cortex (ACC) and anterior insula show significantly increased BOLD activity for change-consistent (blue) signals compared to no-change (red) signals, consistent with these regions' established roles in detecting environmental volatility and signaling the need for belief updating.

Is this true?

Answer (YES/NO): NO